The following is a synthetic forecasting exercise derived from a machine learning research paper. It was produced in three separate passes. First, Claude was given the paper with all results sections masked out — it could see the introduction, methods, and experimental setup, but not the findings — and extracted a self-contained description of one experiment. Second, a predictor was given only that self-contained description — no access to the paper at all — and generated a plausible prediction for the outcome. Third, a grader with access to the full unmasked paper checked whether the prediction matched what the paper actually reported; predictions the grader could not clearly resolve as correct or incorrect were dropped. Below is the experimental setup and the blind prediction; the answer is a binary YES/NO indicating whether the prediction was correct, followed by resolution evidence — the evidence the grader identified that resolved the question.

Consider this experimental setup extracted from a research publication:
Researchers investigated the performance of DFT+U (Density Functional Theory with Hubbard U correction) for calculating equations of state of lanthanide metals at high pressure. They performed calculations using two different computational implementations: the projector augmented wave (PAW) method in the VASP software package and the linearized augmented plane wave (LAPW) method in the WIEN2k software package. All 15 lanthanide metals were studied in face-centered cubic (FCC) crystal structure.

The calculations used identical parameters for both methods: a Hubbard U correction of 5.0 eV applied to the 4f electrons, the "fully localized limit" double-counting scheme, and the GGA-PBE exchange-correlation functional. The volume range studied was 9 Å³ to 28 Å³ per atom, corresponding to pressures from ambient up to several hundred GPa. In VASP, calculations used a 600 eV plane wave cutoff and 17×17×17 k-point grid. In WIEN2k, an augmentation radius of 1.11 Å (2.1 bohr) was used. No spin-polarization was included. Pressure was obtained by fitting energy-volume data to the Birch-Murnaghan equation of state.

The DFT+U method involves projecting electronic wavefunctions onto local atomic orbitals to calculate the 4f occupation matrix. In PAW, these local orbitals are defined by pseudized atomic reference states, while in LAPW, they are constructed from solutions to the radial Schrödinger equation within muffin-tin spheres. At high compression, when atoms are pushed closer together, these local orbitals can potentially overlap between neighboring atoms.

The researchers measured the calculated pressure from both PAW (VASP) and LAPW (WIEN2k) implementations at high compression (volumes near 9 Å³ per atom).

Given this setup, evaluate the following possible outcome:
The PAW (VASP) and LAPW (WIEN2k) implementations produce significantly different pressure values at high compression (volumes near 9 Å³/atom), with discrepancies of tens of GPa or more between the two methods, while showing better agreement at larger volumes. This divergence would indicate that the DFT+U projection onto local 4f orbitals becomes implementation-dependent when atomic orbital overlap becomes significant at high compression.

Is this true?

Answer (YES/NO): YES